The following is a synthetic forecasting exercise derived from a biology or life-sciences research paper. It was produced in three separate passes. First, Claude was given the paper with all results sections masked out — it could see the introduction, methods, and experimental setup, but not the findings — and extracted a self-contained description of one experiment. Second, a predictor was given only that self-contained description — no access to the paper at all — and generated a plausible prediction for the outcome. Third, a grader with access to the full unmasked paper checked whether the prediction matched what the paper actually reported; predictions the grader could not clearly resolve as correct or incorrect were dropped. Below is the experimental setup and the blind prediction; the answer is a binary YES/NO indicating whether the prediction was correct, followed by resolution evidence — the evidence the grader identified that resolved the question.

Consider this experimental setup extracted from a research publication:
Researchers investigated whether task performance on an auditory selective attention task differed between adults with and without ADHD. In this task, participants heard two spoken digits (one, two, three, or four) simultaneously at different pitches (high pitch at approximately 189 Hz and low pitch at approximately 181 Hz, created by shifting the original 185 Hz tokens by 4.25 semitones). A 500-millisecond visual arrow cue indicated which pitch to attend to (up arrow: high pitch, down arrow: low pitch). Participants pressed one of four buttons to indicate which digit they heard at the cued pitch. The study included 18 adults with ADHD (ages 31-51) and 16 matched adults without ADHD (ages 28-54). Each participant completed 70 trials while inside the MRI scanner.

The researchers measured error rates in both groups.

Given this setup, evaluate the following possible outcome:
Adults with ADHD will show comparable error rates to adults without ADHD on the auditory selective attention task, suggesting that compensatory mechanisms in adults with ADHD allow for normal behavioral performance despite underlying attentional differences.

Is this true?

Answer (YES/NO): YES